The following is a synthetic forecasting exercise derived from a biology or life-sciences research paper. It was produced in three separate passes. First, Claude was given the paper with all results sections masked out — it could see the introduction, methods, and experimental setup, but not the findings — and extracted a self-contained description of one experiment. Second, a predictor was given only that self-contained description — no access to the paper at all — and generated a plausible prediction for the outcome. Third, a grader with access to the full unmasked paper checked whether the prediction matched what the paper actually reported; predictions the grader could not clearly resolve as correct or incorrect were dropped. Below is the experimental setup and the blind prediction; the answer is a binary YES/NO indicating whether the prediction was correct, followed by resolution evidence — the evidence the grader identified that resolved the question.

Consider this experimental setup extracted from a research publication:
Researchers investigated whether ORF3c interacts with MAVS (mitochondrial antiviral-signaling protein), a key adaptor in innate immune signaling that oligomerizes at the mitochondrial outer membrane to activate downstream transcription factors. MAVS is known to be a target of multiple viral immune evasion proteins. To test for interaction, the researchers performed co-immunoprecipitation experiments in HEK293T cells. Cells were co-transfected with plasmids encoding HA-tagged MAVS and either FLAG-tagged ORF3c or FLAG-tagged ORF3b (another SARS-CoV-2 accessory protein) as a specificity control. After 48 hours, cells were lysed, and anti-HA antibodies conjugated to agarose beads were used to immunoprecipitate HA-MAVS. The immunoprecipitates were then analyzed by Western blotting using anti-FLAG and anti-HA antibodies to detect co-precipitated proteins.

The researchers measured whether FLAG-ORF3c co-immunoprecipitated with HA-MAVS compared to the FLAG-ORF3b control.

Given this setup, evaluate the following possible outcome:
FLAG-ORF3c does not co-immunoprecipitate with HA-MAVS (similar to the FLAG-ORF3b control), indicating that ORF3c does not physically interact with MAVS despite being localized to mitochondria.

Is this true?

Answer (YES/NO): NO